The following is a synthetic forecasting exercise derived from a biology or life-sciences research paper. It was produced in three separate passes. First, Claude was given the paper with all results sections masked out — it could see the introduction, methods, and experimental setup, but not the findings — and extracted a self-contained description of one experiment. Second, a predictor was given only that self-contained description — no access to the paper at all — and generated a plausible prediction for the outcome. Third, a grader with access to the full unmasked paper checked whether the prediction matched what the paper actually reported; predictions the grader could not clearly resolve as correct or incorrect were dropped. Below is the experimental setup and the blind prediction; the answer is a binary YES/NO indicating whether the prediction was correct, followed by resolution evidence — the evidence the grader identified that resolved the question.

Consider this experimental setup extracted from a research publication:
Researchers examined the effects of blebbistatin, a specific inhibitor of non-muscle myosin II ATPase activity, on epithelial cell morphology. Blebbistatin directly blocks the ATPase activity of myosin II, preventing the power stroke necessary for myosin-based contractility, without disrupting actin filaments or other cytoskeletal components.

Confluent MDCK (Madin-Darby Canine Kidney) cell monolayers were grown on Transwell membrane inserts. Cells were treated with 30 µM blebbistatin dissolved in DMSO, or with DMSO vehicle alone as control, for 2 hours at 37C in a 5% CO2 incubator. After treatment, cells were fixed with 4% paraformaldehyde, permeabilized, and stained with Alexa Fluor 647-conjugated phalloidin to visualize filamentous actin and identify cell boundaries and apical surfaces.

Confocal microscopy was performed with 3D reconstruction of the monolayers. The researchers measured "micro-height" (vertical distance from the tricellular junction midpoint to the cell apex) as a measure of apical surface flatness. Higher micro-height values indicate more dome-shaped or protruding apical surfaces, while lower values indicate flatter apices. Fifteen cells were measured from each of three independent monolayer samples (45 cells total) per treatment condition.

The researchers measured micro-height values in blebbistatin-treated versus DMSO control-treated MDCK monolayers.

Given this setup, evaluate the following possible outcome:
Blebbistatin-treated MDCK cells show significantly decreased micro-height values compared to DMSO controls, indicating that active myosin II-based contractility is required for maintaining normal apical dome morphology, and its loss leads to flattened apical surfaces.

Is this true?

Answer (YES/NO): NO